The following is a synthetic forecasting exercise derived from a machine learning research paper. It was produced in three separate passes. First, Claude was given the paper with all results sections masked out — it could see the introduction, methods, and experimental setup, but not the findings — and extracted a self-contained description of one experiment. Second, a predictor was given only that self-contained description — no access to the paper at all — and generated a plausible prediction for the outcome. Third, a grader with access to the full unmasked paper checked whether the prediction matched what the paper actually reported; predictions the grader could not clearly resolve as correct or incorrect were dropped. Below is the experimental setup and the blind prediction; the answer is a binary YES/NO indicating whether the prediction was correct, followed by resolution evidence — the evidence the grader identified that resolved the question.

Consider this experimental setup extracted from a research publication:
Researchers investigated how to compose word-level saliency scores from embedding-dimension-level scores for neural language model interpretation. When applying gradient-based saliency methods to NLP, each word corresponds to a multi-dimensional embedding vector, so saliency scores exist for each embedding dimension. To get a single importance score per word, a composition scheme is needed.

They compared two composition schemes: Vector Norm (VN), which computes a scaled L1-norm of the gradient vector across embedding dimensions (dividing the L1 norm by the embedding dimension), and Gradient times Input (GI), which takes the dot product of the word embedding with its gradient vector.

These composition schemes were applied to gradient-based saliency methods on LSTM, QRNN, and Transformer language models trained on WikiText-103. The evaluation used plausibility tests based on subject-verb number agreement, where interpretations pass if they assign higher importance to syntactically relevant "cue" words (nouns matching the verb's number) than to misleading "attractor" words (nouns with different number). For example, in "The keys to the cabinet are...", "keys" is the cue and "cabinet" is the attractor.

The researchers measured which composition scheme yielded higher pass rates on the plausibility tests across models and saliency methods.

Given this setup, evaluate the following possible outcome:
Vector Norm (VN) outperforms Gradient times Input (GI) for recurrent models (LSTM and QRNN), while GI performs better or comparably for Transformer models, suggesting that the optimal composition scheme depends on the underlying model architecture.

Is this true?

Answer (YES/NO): NO